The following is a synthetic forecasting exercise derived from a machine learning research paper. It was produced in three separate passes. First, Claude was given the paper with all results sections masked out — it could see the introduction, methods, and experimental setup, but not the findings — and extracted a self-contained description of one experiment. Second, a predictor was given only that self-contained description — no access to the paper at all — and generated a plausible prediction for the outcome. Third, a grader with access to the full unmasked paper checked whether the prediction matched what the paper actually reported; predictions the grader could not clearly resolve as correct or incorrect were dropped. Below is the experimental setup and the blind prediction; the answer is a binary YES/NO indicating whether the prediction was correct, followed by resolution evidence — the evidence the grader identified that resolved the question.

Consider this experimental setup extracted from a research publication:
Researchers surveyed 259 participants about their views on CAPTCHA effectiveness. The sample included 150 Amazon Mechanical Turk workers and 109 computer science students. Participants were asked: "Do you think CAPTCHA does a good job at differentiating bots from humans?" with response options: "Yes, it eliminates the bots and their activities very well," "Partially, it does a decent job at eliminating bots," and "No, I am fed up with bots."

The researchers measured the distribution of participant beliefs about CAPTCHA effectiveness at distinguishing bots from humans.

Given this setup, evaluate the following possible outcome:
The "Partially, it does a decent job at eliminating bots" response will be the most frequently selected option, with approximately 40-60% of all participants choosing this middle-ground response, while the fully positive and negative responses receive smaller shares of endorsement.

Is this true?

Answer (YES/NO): YES